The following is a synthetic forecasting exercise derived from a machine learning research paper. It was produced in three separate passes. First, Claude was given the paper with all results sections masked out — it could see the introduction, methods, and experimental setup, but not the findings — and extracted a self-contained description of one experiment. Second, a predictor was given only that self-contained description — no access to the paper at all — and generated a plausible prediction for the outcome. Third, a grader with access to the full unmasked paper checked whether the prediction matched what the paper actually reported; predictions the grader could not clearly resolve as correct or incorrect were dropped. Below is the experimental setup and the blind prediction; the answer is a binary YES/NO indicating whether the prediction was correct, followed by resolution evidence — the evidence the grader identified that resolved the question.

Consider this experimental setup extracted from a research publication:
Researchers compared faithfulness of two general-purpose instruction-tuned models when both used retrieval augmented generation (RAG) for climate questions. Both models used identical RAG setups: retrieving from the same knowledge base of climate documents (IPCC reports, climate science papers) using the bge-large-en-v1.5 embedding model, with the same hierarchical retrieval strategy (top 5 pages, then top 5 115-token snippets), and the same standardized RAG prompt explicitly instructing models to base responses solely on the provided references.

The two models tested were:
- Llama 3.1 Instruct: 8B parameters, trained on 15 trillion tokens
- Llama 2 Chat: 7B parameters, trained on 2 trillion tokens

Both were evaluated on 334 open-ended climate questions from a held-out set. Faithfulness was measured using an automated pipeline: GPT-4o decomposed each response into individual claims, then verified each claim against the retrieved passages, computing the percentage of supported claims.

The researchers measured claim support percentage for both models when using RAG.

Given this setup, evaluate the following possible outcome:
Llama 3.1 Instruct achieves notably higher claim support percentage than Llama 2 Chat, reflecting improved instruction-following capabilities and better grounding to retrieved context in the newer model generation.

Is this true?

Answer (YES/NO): YES